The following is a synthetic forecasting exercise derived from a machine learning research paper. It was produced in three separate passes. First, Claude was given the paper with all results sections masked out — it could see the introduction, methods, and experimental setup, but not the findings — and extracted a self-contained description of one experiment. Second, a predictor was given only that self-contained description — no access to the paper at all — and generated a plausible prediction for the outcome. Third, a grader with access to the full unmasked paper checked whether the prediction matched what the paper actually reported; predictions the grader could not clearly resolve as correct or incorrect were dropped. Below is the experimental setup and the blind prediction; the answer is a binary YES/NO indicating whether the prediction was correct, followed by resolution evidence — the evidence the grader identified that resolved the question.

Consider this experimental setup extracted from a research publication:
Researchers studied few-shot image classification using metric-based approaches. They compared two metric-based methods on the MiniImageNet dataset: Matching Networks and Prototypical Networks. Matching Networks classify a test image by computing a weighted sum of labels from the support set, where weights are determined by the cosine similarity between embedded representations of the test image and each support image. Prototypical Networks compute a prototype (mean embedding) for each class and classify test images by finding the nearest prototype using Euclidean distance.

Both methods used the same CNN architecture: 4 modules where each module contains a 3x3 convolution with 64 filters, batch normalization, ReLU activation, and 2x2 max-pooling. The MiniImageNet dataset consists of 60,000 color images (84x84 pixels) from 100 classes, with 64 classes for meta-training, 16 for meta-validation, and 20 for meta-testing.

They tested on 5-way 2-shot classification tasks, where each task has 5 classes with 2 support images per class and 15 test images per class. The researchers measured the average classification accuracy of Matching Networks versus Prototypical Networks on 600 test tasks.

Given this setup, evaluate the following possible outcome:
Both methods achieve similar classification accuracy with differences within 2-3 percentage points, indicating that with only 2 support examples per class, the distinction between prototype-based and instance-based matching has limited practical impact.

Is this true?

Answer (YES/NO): YES